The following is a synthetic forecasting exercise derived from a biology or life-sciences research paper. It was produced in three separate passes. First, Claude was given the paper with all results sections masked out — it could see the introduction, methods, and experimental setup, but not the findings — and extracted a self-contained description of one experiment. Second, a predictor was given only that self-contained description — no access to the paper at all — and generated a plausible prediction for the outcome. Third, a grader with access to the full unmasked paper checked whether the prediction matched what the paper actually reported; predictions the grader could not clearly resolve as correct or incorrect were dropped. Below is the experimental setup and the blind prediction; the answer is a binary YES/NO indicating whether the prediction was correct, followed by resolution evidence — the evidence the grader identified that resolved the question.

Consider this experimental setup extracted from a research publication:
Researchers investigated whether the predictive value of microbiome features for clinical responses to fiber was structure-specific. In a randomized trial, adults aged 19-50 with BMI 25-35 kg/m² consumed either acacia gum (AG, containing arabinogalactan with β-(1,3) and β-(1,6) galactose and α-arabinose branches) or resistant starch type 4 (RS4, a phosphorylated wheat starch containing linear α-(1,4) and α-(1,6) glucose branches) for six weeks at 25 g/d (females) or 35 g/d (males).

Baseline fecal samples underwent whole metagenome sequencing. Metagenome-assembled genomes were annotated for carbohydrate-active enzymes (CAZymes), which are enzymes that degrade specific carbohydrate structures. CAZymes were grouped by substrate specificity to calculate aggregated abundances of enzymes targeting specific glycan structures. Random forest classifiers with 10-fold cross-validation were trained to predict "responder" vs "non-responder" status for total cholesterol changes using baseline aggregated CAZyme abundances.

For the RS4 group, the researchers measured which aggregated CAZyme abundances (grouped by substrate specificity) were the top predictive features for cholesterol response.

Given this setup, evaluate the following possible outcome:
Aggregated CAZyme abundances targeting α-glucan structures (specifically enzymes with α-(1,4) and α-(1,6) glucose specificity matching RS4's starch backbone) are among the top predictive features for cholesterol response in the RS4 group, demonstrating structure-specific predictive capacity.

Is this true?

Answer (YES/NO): NO